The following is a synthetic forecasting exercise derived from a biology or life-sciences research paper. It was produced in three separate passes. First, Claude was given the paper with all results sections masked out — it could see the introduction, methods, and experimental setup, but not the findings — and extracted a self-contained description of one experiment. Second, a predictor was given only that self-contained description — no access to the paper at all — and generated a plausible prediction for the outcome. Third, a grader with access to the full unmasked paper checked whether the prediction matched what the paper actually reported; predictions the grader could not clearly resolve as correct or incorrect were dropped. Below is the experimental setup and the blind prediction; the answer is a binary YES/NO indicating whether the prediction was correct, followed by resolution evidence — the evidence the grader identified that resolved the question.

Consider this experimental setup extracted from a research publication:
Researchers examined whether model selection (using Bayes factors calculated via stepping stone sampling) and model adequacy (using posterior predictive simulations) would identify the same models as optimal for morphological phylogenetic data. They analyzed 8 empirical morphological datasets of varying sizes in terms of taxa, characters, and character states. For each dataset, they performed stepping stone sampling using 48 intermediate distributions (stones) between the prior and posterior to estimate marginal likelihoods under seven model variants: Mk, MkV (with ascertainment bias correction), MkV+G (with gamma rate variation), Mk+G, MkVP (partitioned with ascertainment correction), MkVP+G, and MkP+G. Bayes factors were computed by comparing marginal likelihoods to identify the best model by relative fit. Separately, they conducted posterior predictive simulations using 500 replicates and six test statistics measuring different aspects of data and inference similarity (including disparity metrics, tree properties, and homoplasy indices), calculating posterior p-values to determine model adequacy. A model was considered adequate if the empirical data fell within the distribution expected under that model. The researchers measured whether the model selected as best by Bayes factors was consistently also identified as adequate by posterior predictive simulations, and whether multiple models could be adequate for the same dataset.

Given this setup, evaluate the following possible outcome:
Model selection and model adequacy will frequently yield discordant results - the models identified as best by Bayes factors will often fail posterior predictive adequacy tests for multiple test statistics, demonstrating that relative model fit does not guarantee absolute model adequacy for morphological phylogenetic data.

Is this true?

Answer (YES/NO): NO